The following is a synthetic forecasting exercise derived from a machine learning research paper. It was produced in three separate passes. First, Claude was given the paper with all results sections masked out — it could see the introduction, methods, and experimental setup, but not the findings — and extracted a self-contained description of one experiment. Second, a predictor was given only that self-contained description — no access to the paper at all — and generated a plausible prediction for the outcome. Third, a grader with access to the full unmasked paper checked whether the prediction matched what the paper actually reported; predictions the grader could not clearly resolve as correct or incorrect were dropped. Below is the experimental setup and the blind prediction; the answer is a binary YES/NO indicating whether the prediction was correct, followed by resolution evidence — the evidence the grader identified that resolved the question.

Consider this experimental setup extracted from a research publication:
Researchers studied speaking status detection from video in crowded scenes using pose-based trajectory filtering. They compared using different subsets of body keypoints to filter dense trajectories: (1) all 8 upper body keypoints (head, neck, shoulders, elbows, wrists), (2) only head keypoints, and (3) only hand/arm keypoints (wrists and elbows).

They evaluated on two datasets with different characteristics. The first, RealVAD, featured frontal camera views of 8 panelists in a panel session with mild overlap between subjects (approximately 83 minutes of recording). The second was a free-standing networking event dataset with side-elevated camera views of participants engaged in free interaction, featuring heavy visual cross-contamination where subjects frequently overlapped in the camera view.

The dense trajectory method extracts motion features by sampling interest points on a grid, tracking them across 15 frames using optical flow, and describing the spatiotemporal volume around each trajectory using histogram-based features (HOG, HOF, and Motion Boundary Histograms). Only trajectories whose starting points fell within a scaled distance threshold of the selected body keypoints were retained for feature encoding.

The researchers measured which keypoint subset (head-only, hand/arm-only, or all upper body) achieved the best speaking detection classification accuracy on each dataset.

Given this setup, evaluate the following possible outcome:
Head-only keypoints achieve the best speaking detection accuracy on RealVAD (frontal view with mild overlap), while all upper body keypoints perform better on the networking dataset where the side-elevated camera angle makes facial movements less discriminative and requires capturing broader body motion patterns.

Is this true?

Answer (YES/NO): NO